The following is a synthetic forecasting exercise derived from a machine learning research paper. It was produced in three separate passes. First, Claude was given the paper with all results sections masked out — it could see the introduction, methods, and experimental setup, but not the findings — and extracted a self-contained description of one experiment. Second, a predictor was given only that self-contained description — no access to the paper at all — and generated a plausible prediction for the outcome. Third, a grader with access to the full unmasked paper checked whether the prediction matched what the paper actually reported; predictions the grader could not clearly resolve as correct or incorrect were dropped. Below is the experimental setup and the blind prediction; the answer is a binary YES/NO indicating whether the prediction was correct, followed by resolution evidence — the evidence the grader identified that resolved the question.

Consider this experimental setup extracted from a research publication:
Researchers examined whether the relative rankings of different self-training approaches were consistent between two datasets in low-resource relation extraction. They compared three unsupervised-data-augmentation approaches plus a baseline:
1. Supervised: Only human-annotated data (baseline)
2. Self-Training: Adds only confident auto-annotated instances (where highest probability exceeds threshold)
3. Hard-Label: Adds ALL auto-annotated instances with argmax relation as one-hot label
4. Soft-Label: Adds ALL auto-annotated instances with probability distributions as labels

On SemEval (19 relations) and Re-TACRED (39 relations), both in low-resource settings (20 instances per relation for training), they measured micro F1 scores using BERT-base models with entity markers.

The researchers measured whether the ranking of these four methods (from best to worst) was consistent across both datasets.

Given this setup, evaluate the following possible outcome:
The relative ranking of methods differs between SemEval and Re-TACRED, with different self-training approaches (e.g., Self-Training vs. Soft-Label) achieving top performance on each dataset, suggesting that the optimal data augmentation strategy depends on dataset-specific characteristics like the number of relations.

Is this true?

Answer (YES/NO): NO